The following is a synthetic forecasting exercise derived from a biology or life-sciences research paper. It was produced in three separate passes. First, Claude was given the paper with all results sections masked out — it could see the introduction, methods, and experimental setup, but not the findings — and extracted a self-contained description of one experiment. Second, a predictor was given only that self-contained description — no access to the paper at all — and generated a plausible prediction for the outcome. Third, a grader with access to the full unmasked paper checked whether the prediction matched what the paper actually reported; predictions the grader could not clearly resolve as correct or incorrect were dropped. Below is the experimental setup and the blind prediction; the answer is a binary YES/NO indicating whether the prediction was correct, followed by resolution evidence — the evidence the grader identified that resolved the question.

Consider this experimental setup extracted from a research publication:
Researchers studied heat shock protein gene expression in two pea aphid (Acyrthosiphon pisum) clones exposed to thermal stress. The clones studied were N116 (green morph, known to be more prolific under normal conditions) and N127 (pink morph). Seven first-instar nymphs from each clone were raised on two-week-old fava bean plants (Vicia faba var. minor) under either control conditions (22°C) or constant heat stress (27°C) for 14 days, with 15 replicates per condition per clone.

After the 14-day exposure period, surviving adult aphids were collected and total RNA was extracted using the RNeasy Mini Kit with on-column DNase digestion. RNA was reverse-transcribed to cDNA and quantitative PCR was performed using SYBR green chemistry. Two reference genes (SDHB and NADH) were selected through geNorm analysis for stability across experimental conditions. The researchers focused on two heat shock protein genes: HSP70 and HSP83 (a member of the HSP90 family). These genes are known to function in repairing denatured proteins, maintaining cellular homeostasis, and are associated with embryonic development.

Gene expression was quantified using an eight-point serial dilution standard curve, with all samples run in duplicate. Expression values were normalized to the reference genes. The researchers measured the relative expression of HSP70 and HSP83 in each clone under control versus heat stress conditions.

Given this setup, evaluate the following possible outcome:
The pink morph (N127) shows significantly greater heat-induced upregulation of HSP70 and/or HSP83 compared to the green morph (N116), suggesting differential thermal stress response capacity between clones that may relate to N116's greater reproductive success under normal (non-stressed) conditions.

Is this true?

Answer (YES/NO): YES